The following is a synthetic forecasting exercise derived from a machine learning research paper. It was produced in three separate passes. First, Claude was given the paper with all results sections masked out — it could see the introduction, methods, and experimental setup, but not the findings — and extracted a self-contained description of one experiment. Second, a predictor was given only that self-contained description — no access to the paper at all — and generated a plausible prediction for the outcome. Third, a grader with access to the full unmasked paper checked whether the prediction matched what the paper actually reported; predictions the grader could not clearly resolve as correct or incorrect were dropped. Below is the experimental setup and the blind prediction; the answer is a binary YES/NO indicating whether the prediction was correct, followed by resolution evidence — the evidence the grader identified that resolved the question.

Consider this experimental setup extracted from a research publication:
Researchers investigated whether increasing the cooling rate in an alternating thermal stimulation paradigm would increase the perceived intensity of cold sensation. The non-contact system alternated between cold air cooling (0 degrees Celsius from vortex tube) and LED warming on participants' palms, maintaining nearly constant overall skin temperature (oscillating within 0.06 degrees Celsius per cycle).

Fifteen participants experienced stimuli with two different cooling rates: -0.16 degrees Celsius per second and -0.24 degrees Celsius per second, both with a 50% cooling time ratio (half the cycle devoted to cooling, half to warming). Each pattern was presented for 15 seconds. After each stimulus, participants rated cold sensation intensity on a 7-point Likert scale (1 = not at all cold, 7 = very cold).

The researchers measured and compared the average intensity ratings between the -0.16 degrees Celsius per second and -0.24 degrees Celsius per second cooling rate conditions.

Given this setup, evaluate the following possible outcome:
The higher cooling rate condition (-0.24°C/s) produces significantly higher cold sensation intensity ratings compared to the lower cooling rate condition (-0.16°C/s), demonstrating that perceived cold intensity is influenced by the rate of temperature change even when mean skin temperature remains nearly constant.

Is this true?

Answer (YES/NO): YES